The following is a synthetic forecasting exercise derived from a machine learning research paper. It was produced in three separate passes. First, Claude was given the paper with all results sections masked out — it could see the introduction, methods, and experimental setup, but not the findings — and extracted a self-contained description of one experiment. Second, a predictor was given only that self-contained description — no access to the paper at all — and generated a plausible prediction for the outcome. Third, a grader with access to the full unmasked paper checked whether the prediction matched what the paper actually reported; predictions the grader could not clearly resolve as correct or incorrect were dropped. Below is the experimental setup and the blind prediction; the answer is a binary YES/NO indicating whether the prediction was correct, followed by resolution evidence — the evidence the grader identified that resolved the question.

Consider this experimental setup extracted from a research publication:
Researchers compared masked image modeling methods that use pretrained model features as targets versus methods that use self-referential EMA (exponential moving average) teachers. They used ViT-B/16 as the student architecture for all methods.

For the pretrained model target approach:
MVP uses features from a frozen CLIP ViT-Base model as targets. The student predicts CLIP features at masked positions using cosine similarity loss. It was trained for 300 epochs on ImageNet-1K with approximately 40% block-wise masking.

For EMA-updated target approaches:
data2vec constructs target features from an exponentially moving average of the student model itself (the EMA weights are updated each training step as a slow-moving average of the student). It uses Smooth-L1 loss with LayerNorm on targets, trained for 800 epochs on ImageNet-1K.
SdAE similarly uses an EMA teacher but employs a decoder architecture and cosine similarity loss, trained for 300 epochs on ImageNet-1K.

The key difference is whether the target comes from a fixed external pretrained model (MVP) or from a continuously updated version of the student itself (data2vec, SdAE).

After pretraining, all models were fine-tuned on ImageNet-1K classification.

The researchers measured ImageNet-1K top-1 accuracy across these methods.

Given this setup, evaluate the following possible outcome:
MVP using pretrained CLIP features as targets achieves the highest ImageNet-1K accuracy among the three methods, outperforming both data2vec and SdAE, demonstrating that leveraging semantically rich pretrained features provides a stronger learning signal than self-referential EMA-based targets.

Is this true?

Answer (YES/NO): YES